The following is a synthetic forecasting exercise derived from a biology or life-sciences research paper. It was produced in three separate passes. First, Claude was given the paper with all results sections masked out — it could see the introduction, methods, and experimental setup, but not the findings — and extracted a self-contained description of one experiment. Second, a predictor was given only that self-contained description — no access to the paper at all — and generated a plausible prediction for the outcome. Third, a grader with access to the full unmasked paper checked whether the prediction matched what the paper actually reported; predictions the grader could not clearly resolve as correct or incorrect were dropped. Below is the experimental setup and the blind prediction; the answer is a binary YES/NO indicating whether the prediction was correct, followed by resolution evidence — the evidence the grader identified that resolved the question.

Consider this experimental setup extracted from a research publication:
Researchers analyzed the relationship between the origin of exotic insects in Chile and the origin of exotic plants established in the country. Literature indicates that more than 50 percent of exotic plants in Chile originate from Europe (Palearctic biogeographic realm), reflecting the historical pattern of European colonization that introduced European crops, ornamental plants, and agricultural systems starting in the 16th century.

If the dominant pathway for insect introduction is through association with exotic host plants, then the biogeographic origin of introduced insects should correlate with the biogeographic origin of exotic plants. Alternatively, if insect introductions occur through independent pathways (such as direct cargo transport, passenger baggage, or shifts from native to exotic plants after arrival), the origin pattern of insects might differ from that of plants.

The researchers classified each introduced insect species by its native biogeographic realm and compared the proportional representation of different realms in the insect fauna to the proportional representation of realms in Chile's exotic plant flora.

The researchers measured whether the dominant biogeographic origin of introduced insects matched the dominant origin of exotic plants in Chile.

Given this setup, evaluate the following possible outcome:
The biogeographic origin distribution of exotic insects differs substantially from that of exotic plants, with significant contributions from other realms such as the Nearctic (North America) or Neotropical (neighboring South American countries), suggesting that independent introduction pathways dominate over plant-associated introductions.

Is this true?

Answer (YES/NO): NO